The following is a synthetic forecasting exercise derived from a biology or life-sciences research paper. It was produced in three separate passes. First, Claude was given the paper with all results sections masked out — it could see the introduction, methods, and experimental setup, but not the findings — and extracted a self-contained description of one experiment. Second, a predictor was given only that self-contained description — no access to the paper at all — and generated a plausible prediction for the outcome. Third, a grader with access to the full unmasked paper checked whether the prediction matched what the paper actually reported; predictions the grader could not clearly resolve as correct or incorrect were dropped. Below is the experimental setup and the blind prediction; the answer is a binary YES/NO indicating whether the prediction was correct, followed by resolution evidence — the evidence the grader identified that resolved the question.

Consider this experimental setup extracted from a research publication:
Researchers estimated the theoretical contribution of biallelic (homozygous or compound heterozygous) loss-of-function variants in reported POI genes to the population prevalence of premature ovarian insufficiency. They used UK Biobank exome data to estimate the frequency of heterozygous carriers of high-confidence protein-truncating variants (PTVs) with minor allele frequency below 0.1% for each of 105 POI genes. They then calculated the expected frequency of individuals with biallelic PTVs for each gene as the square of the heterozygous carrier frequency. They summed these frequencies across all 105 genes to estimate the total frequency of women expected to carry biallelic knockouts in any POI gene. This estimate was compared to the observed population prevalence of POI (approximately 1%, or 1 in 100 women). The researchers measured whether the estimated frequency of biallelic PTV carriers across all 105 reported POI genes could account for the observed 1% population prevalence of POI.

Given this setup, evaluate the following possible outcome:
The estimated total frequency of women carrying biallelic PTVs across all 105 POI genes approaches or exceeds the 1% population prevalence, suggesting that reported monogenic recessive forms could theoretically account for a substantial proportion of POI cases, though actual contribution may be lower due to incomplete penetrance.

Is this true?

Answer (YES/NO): NO